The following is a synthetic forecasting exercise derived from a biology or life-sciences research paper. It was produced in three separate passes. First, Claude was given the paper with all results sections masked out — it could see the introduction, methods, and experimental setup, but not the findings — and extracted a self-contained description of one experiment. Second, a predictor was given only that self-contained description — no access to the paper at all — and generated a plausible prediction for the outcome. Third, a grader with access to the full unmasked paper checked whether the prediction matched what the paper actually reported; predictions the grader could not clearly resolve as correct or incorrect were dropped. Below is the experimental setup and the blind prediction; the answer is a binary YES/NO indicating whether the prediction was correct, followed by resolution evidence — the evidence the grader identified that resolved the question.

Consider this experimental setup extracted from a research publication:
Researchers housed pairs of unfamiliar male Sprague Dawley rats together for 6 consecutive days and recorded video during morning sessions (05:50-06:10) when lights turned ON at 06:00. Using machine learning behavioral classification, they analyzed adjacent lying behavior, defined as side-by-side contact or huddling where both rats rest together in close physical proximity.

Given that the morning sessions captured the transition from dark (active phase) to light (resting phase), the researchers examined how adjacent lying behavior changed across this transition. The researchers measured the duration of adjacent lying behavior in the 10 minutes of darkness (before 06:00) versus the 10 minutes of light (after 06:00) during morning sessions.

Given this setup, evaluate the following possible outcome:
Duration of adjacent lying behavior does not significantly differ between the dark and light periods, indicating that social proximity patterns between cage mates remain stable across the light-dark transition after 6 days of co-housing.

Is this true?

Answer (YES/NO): NO